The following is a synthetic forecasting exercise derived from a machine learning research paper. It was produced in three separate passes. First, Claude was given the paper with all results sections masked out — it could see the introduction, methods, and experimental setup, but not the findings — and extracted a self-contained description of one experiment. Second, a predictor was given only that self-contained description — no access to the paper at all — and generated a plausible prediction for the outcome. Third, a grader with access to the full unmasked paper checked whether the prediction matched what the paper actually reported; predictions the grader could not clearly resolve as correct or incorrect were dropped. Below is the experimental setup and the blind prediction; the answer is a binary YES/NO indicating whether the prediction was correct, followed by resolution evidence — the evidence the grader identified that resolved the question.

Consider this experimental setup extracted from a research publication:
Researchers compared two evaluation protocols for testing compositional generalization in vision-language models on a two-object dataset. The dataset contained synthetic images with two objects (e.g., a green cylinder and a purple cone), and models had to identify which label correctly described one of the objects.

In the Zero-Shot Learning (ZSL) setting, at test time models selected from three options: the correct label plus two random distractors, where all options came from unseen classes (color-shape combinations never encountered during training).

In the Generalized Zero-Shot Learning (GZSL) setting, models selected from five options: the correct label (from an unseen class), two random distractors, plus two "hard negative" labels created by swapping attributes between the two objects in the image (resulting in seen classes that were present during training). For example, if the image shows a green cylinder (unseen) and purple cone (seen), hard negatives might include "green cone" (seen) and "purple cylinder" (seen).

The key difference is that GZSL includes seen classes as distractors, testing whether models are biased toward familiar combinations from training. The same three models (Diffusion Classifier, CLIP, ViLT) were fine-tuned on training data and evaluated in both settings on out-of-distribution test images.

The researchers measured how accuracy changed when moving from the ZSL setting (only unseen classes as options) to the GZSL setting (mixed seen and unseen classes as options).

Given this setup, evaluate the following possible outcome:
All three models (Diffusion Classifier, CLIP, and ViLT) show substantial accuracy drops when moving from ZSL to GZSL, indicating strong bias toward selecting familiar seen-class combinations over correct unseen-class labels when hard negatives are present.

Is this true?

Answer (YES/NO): NO